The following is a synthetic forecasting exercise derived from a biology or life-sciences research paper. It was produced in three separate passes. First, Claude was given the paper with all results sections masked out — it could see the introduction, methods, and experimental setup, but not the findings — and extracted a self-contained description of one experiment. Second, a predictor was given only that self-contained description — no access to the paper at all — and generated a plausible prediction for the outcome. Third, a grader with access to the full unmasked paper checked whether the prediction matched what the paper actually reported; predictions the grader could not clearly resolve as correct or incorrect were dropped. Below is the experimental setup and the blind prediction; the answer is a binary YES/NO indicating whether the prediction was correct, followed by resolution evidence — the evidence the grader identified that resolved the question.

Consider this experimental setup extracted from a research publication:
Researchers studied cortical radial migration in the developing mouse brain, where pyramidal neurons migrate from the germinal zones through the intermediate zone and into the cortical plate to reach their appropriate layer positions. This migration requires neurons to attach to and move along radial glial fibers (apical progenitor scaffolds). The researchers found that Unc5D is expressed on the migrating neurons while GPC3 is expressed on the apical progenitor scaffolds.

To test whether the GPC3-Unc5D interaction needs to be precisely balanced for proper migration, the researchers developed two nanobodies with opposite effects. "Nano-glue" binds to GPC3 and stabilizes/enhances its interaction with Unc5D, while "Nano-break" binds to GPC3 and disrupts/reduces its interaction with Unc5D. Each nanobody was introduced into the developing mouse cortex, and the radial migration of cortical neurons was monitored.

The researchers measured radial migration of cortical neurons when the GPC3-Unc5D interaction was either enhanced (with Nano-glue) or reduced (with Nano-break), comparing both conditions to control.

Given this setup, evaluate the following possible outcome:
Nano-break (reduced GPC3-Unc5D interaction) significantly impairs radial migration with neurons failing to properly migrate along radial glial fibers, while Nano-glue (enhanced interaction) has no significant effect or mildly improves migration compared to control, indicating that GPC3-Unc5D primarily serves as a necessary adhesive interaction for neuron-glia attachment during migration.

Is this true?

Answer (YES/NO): NO